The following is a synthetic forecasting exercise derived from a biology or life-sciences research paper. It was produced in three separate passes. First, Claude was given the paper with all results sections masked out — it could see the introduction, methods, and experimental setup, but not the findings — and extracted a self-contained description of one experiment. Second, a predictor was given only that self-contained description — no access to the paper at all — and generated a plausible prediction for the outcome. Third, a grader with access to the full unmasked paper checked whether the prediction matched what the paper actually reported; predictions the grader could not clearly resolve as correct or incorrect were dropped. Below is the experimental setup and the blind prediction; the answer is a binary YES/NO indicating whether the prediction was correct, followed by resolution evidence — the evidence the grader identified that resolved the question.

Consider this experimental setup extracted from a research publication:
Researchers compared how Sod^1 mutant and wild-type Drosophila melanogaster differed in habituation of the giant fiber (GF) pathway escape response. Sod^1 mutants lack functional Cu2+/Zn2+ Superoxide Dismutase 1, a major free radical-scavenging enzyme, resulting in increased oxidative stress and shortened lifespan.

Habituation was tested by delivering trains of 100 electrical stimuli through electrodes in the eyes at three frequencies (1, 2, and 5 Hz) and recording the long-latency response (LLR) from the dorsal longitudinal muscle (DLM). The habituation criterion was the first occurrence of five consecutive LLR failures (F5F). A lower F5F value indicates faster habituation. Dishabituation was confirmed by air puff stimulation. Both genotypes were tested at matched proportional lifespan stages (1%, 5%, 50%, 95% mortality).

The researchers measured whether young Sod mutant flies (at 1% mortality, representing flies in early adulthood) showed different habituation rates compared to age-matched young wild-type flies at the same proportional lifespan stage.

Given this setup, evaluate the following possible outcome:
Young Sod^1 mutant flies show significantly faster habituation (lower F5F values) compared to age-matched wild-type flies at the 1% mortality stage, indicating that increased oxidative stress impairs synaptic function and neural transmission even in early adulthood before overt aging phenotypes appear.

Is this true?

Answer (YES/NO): YES